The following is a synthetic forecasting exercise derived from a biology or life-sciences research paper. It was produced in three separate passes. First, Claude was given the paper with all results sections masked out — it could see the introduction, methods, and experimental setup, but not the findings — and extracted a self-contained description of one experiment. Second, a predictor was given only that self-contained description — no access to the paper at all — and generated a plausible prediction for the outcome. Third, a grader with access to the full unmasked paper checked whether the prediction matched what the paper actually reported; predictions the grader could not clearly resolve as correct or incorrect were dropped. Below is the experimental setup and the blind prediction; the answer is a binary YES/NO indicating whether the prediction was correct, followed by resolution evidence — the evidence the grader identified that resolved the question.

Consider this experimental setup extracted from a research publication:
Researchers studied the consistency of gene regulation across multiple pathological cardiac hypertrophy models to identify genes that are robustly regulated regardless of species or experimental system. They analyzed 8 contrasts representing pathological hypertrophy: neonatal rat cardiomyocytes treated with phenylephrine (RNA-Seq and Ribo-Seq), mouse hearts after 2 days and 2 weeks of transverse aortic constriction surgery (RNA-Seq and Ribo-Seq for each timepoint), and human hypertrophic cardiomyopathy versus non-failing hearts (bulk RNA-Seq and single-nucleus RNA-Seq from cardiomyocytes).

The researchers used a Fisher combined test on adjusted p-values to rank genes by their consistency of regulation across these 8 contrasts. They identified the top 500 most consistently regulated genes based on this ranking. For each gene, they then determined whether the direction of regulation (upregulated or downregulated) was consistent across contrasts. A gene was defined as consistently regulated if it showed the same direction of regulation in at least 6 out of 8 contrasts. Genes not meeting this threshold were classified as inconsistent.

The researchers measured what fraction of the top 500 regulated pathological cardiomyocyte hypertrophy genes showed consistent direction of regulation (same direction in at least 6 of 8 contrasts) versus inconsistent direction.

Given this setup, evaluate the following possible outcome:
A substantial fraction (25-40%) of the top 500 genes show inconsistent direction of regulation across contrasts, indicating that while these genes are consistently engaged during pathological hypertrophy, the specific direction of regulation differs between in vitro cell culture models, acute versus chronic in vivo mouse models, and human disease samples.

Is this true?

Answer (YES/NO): NO